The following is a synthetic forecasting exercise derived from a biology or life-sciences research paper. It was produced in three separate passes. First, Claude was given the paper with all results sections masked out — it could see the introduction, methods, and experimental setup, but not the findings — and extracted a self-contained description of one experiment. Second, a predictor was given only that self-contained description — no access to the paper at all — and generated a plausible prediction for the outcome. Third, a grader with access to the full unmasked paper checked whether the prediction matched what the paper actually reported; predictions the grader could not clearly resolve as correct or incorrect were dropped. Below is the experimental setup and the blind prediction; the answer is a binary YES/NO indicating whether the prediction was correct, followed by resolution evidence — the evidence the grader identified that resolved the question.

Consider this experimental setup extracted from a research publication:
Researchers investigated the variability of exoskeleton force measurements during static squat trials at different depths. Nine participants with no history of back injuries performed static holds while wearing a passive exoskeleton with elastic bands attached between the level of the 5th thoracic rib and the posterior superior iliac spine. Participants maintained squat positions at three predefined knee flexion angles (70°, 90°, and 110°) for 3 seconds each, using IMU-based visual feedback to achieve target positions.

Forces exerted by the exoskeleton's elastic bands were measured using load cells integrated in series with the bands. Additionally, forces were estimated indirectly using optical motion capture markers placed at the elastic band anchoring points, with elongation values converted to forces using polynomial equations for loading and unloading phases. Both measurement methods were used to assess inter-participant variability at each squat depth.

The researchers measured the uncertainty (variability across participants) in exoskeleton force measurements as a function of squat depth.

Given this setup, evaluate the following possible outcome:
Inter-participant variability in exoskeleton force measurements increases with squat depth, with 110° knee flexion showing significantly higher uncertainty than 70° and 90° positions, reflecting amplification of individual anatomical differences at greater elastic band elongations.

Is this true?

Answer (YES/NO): YES